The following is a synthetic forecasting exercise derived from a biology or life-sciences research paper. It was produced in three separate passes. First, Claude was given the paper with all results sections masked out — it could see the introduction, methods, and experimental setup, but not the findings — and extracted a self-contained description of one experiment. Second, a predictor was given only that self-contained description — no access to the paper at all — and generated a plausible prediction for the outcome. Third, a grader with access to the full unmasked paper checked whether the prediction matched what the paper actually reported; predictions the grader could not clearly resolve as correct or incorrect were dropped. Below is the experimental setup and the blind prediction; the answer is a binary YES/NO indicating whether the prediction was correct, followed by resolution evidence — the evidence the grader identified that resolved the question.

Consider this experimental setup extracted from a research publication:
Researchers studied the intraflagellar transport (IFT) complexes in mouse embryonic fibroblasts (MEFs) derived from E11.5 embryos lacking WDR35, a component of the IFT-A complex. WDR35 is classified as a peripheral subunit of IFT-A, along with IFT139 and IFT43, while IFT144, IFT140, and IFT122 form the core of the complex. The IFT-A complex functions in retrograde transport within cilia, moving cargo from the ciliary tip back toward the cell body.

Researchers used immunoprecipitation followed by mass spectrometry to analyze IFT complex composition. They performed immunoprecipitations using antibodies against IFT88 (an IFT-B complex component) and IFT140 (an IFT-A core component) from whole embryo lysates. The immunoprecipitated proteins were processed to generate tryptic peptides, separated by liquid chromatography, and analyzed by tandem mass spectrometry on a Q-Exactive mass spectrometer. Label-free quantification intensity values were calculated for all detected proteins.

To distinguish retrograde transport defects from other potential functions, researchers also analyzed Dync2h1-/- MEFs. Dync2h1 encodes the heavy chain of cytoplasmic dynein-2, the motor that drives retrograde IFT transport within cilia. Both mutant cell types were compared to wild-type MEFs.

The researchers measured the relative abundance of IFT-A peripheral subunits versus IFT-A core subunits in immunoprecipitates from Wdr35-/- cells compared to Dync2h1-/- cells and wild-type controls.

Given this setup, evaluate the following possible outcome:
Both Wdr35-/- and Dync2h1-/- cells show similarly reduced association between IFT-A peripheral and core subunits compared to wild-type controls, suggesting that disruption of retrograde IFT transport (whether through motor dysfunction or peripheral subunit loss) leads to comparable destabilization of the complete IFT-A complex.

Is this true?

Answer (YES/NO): NO